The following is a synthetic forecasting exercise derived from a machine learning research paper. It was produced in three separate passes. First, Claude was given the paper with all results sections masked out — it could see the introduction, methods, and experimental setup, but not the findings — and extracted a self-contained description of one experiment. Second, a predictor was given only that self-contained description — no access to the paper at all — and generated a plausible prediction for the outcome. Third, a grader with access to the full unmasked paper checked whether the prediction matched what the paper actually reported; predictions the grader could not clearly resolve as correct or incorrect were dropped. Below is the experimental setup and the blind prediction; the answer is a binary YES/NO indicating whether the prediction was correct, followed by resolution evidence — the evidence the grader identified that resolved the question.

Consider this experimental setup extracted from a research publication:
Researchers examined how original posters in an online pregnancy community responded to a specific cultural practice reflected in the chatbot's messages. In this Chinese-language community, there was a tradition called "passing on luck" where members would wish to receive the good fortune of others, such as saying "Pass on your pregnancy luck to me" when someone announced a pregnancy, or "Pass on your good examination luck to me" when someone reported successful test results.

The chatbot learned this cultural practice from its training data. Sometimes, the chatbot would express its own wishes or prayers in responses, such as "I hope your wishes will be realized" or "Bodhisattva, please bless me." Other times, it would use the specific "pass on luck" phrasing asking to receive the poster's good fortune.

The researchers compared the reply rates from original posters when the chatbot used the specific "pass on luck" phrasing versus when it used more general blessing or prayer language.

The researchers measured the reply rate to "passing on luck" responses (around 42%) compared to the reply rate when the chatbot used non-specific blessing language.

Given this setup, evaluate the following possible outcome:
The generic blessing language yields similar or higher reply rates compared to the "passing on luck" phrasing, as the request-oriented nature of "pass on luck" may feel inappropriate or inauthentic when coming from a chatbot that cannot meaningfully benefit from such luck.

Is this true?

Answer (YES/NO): NO